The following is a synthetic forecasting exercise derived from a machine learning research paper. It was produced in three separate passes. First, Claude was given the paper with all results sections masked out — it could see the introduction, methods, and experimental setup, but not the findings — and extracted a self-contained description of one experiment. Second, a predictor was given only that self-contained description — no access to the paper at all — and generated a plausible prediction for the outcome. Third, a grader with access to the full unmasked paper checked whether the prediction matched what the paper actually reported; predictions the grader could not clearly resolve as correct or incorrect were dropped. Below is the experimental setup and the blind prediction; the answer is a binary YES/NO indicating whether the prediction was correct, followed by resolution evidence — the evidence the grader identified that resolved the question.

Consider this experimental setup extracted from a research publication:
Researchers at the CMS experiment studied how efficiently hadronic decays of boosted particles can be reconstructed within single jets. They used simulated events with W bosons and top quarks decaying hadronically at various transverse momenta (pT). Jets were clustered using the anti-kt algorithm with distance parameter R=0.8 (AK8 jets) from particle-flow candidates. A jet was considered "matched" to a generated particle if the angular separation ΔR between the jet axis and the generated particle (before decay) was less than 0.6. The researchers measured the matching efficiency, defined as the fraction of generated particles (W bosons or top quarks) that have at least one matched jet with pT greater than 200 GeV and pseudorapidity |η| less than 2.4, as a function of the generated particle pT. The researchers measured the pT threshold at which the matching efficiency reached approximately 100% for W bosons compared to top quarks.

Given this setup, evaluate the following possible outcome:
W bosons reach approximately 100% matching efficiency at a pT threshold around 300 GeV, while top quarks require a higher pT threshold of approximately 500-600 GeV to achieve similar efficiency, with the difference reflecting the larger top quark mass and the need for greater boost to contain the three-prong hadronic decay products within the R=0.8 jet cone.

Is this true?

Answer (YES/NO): NO